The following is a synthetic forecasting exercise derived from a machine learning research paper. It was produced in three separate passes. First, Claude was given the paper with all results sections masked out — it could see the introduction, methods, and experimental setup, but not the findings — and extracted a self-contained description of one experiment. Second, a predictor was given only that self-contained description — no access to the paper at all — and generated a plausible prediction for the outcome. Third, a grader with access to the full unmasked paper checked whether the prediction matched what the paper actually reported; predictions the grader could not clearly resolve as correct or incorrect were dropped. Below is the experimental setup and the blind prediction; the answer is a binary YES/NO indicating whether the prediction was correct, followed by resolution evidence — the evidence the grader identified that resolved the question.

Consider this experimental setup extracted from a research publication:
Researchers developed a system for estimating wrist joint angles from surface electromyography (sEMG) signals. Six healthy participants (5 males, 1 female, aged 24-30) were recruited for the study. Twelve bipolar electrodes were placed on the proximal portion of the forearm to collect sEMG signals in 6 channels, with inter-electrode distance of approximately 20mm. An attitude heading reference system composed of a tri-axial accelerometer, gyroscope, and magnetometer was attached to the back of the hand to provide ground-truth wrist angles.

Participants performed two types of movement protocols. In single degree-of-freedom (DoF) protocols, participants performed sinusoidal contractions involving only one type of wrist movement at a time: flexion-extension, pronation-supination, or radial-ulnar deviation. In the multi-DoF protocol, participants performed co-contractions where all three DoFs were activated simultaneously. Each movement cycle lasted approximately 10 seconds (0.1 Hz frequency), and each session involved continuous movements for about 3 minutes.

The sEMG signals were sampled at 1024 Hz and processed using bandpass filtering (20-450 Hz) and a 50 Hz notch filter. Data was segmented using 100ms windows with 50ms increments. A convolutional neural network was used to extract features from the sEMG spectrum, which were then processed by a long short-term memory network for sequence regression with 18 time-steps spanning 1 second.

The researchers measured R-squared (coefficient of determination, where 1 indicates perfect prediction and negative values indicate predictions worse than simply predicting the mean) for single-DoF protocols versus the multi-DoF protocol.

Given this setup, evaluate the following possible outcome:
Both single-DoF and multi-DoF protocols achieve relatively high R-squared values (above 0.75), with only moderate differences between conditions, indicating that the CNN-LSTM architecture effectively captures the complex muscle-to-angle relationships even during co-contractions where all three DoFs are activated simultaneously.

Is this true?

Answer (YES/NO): NO